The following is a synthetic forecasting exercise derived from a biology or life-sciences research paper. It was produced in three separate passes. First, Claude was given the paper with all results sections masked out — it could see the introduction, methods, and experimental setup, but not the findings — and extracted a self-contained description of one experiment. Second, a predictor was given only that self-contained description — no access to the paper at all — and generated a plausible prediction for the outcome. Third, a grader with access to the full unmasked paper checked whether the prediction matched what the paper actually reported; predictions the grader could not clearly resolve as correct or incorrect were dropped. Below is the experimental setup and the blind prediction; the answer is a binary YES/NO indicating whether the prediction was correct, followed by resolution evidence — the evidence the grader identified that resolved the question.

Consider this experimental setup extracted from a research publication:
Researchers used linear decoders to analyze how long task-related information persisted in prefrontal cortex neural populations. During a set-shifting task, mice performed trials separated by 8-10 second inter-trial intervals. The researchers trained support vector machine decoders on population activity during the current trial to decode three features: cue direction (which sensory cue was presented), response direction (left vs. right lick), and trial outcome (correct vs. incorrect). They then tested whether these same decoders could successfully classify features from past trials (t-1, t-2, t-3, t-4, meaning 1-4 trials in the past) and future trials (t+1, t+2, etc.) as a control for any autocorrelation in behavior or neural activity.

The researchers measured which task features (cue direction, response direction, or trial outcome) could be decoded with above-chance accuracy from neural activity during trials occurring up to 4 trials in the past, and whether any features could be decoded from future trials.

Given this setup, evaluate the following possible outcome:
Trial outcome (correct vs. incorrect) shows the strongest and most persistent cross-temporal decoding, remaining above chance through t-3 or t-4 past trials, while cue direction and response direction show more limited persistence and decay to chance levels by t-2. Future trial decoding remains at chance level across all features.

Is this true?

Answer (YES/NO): NO